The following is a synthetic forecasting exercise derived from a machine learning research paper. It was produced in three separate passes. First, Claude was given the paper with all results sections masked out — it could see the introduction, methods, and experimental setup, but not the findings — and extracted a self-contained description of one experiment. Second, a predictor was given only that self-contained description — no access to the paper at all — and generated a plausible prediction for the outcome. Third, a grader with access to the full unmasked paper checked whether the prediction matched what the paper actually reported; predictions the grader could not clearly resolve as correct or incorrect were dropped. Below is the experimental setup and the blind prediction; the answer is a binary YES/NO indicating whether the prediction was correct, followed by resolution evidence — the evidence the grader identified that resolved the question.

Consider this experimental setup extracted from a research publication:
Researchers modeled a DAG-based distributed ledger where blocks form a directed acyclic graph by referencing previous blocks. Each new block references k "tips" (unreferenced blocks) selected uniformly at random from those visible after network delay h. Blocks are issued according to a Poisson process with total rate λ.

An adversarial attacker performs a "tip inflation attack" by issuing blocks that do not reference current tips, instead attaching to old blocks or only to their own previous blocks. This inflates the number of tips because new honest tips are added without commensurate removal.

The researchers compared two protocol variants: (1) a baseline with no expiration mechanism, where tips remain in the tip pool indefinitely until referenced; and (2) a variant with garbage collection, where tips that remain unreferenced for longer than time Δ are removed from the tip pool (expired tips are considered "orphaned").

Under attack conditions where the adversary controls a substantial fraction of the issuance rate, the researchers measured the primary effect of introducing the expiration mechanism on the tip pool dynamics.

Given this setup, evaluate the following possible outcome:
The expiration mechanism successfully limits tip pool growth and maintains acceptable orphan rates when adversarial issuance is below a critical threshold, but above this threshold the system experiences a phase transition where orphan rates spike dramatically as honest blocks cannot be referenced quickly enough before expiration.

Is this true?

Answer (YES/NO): YES